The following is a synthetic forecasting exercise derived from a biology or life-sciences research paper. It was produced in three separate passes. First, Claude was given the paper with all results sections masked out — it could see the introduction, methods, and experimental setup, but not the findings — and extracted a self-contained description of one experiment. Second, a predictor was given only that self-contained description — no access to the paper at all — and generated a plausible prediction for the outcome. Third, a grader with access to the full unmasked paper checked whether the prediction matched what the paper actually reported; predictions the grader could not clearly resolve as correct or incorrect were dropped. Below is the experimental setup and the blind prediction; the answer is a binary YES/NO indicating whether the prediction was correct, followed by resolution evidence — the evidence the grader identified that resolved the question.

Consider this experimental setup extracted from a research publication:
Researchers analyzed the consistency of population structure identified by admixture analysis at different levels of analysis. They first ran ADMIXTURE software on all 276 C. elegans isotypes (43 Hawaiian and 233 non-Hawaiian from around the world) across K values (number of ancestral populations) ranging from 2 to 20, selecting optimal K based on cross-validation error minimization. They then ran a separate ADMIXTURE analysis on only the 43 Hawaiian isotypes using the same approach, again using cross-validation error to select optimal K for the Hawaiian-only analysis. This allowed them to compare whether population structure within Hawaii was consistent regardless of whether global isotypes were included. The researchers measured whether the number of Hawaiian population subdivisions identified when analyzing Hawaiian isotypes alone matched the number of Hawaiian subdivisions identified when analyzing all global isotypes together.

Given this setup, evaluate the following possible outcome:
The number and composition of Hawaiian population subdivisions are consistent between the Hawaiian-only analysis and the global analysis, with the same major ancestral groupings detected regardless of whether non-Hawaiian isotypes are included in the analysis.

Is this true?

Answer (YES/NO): YES